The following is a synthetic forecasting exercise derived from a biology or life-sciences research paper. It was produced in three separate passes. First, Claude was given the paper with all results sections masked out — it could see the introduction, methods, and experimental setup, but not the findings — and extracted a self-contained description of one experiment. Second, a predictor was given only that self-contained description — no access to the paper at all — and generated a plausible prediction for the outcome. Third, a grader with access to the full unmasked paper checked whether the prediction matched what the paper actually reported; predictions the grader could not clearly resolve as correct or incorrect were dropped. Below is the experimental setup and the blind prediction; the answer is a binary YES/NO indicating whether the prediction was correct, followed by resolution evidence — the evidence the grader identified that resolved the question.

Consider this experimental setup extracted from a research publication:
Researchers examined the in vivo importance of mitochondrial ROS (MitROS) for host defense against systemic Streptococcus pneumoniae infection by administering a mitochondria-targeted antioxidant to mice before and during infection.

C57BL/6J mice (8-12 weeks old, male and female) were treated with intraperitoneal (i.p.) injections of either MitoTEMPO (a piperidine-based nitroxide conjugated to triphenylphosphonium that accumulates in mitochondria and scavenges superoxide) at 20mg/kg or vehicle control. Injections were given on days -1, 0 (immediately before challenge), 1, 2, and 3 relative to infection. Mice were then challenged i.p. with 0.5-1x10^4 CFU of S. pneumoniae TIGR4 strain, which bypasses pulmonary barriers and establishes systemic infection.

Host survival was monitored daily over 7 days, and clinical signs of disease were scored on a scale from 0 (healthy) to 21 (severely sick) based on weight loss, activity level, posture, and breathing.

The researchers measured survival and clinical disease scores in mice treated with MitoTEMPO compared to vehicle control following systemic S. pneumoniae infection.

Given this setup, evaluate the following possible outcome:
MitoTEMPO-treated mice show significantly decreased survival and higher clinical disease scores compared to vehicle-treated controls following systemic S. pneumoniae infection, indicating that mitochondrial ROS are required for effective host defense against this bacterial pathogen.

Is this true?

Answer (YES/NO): YES